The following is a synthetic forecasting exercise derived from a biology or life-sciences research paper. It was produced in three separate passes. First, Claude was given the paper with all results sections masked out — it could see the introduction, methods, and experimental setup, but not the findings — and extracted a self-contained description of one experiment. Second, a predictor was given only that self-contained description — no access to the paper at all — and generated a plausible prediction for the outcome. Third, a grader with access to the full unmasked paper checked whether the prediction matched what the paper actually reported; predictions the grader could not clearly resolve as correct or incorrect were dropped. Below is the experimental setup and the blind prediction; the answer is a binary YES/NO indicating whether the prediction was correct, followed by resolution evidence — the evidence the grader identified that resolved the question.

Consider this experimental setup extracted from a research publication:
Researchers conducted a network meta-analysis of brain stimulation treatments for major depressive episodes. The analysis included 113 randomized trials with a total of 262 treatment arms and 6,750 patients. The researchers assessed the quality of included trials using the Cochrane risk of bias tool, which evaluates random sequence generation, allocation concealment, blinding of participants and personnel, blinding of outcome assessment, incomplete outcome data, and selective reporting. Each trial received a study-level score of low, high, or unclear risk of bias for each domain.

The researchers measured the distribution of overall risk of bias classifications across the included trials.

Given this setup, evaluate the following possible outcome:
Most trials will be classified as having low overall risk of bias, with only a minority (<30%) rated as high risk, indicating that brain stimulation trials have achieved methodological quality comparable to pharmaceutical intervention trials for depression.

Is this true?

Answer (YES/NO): NO